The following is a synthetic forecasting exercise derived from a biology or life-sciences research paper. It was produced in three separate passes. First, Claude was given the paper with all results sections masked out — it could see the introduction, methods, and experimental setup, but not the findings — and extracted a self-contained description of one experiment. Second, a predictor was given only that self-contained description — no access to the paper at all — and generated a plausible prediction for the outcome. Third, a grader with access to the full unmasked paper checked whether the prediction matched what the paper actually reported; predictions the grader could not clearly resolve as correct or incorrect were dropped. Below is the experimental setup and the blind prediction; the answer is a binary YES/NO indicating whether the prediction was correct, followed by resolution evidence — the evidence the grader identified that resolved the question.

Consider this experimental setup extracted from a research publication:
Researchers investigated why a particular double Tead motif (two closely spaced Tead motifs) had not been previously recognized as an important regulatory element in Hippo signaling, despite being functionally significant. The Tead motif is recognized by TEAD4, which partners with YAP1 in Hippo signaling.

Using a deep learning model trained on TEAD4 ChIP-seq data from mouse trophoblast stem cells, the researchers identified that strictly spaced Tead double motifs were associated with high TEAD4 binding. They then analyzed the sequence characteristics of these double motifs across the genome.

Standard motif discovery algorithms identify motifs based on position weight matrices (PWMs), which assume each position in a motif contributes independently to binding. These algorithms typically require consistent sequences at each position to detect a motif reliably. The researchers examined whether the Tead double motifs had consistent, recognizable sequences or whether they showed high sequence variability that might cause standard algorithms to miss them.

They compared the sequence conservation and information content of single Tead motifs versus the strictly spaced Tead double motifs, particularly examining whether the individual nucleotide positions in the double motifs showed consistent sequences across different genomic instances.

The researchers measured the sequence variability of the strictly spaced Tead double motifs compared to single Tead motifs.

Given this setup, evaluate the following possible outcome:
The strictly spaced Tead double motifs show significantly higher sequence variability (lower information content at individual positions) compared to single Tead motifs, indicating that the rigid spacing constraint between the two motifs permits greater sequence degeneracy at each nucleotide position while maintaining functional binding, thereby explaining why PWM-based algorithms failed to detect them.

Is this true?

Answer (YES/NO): YES